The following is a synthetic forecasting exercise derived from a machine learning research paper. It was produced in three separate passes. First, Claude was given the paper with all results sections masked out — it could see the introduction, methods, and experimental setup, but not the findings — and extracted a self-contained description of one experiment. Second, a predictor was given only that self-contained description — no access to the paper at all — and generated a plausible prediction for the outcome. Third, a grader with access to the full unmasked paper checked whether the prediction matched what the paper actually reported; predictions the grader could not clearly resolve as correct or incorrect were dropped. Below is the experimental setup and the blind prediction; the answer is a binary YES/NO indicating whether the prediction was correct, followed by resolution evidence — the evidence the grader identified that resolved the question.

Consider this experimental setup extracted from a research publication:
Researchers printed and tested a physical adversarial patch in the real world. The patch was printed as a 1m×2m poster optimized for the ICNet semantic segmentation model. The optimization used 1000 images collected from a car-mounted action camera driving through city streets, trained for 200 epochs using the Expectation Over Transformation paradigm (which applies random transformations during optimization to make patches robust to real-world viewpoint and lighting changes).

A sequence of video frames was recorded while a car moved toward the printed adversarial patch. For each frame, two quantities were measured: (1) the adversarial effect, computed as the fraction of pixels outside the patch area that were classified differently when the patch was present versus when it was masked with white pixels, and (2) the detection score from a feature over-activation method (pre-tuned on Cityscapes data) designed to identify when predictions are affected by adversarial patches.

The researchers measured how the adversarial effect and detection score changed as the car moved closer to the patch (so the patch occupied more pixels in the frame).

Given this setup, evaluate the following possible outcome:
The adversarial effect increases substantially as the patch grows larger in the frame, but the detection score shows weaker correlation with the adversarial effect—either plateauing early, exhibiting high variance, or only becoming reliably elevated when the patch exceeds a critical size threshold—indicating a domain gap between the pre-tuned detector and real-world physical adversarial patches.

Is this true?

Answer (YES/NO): YES